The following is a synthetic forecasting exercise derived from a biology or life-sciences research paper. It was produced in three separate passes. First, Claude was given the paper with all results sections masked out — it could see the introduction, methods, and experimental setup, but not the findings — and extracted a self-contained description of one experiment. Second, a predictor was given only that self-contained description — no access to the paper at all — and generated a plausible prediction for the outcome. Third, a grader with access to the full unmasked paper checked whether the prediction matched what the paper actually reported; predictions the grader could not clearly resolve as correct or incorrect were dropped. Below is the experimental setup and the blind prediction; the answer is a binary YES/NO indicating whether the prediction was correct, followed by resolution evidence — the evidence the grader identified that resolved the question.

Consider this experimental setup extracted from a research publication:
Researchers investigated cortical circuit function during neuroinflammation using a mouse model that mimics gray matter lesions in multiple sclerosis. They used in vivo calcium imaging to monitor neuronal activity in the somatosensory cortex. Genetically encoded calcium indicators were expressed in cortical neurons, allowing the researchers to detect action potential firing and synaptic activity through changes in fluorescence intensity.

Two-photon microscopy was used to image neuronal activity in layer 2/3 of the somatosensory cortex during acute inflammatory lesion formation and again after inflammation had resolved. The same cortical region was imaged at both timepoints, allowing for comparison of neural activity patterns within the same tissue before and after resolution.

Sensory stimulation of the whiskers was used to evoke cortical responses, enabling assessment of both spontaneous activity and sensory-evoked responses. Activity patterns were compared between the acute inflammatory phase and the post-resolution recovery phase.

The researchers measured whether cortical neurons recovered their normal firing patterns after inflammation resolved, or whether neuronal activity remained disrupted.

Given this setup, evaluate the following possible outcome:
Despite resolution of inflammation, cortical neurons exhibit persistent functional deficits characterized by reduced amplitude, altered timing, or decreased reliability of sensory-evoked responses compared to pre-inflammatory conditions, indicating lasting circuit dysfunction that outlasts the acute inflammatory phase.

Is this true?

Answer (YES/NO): NO